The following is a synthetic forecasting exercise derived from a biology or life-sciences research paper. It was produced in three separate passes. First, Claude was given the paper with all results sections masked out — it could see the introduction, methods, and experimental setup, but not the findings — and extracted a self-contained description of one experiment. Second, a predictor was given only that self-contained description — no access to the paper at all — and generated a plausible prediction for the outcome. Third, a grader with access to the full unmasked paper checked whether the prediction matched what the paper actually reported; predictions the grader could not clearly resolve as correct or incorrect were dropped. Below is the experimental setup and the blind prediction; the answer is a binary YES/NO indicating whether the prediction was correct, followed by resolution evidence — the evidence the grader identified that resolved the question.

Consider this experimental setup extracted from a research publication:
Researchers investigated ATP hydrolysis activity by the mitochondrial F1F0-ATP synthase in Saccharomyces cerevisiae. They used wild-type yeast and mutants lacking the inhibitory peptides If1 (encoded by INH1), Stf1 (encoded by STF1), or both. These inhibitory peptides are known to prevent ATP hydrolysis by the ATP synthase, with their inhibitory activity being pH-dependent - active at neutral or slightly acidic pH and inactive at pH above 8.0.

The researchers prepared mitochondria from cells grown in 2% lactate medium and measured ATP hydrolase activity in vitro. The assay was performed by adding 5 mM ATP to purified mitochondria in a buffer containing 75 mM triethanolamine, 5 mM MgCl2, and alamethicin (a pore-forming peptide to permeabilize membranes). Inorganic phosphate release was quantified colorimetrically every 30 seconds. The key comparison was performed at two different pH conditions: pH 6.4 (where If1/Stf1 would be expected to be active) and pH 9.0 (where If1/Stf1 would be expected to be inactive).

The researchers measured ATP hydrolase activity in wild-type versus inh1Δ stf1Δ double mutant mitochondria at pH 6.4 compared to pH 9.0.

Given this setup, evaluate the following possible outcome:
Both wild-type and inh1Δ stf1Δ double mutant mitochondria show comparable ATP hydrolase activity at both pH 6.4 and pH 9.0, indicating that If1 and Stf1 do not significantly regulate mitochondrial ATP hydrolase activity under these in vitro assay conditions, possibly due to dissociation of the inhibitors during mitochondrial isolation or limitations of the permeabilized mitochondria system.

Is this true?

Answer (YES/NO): NO